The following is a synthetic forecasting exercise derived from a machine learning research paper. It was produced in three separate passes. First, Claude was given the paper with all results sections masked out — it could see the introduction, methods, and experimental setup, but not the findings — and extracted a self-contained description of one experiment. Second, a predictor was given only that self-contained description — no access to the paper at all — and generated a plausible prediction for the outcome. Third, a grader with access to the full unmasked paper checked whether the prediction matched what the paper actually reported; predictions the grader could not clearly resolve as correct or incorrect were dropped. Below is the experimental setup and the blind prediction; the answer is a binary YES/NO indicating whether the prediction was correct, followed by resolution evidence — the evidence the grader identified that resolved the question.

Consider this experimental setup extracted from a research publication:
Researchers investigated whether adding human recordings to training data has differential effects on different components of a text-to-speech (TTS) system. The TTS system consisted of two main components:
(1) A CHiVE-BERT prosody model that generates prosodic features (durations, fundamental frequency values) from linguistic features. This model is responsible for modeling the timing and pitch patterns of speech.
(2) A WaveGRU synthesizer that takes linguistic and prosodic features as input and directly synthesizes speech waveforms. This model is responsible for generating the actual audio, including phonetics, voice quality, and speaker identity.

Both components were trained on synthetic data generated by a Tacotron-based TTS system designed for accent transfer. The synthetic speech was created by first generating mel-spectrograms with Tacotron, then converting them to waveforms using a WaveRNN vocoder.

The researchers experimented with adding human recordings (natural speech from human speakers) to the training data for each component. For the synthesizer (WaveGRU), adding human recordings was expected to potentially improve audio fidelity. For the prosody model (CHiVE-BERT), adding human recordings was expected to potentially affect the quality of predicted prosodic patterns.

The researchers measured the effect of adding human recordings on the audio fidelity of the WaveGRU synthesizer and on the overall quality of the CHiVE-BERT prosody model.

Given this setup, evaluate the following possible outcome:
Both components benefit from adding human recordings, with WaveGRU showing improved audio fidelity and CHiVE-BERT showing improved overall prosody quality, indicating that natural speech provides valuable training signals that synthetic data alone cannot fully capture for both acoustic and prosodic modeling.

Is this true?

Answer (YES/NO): NO